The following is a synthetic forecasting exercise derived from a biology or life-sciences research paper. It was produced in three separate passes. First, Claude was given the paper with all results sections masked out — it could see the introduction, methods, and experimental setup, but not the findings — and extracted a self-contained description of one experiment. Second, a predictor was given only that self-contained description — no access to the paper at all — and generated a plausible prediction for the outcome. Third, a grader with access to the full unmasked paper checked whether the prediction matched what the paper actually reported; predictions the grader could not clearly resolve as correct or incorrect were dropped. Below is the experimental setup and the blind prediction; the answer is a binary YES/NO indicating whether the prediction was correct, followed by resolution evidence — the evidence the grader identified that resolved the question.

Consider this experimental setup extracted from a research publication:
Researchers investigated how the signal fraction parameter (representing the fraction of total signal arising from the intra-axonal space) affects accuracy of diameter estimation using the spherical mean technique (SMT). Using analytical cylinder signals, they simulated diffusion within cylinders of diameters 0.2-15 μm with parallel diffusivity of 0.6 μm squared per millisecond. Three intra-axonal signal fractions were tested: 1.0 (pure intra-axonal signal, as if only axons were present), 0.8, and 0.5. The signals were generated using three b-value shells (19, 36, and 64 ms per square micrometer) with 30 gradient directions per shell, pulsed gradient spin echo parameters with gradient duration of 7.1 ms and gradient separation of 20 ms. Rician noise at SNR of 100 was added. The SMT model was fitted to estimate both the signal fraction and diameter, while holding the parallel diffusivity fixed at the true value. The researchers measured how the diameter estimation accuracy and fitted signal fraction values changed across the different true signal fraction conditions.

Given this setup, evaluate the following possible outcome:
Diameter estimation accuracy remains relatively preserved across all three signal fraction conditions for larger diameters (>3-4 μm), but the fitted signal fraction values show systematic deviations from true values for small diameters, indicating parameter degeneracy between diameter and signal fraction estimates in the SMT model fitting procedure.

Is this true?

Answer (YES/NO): NO